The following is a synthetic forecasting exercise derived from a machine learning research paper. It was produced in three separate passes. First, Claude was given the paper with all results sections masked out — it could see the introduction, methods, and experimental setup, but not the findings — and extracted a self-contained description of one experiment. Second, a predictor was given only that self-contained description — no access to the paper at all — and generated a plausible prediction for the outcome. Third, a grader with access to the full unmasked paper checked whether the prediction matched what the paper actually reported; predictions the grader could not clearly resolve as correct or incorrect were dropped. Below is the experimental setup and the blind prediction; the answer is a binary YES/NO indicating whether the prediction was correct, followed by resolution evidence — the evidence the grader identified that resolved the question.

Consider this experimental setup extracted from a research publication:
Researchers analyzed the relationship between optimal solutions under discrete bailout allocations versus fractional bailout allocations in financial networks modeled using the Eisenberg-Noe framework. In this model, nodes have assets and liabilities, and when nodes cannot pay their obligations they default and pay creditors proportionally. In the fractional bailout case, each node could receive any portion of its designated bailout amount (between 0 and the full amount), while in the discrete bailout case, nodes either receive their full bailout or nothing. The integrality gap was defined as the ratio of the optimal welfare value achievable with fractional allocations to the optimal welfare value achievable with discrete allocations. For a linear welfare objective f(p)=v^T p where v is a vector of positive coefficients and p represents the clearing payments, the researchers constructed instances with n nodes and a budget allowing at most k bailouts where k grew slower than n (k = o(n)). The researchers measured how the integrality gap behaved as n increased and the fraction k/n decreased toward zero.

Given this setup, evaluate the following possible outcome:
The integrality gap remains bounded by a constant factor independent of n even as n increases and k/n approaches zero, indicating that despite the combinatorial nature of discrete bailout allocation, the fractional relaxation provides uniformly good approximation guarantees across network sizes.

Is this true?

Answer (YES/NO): NO